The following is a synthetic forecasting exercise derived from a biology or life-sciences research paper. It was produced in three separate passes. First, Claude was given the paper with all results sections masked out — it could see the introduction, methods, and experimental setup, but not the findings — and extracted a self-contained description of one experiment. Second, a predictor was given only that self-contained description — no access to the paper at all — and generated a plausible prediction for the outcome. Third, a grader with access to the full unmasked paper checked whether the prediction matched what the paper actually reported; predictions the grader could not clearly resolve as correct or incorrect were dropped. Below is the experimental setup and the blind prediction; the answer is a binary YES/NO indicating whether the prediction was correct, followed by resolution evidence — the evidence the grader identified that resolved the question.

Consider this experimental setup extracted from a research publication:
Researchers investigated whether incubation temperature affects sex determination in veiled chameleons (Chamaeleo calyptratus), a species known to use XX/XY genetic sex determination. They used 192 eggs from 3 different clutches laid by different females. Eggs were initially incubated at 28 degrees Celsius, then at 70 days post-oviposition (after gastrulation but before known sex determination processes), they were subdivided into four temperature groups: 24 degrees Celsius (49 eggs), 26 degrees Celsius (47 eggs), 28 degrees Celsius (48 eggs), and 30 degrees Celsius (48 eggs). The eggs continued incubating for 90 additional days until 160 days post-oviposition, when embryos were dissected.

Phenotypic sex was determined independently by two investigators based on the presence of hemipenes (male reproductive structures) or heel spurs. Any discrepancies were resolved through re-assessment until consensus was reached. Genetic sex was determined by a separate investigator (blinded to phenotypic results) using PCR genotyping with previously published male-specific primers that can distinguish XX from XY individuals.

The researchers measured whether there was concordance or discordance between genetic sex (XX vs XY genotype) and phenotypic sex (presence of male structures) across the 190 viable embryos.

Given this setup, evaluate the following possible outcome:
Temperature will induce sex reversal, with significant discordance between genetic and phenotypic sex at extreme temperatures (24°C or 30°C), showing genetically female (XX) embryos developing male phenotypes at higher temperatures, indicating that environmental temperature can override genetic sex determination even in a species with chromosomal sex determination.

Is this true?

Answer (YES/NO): NO